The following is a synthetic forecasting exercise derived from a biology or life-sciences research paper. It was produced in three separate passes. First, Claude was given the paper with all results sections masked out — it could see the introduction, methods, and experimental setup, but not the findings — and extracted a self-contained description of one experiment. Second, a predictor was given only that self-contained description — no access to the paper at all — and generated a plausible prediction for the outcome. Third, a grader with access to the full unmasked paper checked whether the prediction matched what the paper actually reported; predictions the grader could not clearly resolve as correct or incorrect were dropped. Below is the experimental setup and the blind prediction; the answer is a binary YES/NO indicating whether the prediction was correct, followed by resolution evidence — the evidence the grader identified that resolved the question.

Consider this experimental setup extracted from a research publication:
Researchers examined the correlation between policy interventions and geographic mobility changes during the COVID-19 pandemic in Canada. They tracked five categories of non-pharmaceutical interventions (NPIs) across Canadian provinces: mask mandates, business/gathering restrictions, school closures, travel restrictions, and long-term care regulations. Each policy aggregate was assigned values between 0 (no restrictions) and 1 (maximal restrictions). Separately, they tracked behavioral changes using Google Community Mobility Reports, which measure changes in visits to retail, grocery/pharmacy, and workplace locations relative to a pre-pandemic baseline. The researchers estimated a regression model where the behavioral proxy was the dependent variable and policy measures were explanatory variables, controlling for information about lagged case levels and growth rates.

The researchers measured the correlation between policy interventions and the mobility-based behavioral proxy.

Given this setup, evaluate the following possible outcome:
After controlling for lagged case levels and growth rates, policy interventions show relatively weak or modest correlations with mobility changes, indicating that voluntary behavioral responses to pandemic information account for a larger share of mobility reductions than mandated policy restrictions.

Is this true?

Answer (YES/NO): NO